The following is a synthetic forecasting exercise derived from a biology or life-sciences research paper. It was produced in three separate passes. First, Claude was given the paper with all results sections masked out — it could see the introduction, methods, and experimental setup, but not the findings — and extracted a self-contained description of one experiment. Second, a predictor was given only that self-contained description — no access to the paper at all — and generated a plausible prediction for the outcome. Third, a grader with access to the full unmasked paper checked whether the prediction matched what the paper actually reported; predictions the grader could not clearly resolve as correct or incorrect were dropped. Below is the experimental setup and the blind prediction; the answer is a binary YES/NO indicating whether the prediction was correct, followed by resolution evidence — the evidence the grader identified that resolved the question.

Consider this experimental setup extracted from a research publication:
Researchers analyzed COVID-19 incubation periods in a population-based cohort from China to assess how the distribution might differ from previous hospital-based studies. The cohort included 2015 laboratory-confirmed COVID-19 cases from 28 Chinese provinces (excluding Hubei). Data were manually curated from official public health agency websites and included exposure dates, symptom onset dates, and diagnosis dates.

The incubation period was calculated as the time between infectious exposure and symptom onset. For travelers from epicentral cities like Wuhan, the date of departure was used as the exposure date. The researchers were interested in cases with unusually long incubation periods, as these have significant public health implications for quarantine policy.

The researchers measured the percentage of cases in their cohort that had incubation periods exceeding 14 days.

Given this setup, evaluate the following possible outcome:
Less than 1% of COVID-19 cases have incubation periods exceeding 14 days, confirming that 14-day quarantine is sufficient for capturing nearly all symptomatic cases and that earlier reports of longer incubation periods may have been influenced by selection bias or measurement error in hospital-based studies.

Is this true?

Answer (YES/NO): NO